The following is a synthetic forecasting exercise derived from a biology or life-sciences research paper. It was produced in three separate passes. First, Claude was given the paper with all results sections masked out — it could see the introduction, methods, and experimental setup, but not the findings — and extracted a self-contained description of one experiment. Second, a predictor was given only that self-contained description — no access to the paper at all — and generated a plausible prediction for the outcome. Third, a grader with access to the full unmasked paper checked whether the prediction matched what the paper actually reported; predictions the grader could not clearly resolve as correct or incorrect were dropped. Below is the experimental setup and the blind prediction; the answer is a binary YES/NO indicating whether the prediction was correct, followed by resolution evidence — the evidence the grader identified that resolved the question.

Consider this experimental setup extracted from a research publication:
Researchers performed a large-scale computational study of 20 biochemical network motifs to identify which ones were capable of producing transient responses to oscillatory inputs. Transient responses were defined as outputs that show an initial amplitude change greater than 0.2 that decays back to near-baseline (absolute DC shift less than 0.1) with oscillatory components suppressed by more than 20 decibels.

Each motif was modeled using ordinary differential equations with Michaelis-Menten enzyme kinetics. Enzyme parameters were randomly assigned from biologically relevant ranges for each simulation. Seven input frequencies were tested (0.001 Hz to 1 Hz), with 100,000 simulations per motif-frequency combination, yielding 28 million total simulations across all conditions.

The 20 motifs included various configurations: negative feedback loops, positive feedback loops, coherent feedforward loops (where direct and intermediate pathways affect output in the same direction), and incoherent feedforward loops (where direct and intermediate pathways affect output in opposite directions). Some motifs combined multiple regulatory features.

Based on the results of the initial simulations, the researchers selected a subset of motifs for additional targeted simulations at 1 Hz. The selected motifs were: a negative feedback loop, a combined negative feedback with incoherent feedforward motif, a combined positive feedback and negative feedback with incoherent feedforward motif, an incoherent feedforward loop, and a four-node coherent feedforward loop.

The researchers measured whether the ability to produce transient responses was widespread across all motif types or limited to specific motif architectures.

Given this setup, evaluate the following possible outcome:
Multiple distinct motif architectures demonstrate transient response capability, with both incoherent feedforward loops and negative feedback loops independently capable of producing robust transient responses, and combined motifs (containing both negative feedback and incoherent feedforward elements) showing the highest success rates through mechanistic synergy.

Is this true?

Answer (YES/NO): NO